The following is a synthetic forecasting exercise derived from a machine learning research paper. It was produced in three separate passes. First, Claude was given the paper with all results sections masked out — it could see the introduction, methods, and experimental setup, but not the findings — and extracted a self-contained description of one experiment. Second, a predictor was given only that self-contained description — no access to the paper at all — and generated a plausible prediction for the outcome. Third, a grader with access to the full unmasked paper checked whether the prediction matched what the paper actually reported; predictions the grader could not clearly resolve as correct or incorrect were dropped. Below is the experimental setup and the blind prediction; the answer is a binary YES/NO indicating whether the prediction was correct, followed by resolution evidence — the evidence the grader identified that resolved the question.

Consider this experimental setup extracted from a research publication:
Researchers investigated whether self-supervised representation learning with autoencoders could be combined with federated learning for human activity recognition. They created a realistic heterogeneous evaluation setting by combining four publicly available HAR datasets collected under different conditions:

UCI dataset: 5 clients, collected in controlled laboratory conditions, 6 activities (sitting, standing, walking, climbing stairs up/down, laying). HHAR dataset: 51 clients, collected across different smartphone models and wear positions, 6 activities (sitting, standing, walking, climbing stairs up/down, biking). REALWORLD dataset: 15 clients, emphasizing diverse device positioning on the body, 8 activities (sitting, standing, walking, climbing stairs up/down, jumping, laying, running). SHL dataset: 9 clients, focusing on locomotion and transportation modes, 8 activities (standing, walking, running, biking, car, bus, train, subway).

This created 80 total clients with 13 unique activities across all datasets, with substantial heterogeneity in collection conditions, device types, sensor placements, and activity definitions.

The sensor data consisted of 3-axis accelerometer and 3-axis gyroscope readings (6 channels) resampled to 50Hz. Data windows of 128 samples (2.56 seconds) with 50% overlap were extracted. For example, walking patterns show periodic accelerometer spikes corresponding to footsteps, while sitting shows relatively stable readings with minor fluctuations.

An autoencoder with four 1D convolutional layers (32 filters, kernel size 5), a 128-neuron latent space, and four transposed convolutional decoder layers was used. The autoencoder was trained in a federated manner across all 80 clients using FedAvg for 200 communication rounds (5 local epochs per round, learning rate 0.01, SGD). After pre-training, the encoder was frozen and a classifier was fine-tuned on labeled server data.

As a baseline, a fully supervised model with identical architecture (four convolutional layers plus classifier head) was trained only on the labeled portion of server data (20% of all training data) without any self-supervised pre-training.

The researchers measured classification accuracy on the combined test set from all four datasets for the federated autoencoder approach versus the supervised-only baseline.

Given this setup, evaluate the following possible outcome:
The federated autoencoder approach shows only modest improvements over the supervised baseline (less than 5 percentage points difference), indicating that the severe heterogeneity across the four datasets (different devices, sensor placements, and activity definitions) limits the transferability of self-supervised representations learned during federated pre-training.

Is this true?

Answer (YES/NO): NO